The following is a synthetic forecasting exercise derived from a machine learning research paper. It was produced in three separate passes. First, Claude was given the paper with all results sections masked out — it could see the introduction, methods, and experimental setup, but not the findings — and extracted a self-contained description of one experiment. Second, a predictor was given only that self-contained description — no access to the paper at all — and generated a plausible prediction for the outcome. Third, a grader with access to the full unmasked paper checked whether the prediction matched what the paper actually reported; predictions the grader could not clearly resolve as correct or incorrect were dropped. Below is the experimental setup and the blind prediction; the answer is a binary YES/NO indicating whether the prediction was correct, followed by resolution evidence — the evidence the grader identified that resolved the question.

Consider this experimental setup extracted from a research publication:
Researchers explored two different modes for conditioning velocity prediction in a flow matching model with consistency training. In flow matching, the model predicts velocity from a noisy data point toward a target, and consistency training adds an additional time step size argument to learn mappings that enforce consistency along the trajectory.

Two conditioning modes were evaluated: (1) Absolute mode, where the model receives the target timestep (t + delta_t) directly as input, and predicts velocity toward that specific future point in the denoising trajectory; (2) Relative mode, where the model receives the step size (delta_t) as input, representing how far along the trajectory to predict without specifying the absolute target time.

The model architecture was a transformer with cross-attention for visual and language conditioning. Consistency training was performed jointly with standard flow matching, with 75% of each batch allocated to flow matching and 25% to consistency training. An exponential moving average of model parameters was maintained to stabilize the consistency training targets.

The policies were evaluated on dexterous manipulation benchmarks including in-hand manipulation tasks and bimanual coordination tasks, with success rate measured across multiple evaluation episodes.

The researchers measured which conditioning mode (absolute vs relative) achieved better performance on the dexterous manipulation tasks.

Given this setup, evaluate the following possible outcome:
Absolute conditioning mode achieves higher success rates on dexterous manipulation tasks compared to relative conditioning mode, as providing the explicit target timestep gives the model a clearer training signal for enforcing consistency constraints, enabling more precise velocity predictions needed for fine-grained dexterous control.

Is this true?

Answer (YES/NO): NO